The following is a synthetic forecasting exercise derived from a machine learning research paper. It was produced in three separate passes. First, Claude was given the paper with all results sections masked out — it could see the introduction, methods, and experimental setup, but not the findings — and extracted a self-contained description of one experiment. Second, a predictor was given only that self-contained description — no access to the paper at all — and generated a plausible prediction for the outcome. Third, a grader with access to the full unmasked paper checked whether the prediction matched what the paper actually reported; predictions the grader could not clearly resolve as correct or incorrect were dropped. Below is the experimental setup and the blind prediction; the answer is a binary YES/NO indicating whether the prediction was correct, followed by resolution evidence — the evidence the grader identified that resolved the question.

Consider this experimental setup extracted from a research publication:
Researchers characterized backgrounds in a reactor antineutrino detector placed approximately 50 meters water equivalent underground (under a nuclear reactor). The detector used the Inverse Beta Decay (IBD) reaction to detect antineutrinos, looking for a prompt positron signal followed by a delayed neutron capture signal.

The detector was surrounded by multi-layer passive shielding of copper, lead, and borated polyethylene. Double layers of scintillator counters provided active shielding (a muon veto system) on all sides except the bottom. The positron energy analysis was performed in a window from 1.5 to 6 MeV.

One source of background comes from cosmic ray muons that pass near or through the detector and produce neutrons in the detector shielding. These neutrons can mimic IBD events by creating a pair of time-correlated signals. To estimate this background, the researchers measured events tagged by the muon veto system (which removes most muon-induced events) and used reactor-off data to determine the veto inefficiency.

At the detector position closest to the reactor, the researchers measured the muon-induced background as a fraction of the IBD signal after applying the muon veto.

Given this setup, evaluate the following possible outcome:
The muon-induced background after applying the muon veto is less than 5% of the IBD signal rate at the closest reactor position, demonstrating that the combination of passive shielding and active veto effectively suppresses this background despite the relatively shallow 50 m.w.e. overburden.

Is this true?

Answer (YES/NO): YES